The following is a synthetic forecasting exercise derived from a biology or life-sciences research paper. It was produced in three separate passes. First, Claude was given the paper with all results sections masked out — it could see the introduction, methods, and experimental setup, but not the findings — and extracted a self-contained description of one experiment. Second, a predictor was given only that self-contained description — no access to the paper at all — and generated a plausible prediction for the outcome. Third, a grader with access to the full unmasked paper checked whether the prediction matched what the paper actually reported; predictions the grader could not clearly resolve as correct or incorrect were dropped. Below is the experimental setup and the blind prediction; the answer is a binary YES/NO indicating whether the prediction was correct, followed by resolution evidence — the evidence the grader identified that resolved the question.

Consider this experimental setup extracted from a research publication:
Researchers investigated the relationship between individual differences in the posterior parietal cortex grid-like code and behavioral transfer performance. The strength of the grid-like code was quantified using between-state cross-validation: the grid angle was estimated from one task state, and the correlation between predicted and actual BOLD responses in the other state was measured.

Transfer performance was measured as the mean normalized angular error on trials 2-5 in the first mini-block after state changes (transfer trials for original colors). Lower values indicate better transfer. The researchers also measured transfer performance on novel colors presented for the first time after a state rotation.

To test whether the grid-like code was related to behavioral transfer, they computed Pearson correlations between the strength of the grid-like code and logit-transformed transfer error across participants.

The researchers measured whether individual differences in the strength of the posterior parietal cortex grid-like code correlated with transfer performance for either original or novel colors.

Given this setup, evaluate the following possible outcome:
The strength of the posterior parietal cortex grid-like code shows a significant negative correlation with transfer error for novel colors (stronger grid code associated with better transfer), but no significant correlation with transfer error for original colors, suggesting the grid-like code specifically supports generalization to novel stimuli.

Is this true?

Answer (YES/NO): NO